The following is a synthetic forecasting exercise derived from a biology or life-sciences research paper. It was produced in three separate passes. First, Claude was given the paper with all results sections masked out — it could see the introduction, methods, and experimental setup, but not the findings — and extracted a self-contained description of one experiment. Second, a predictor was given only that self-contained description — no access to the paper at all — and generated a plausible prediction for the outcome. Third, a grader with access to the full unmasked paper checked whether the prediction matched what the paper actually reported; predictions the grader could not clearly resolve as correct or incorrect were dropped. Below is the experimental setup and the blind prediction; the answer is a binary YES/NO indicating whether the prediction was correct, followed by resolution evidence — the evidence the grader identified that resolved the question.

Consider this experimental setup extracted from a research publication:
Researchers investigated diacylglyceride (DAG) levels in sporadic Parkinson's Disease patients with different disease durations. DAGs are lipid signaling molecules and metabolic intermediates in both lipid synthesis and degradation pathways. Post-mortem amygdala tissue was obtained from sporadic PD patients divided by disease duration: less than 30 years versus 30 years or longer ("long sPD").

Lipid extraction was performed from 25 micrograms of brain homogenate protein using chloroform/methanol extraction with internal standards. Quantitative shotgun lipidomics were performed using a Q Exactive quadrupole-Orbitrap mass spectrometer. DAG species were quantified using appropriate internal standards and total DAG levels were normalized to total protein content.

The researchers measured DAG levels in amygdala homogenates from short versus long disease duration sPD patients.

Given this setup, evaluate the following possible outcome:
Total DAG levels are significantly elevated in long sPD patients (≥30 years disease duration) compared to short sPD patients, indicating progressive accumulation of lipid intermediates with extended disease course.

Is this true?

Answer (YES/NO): YES